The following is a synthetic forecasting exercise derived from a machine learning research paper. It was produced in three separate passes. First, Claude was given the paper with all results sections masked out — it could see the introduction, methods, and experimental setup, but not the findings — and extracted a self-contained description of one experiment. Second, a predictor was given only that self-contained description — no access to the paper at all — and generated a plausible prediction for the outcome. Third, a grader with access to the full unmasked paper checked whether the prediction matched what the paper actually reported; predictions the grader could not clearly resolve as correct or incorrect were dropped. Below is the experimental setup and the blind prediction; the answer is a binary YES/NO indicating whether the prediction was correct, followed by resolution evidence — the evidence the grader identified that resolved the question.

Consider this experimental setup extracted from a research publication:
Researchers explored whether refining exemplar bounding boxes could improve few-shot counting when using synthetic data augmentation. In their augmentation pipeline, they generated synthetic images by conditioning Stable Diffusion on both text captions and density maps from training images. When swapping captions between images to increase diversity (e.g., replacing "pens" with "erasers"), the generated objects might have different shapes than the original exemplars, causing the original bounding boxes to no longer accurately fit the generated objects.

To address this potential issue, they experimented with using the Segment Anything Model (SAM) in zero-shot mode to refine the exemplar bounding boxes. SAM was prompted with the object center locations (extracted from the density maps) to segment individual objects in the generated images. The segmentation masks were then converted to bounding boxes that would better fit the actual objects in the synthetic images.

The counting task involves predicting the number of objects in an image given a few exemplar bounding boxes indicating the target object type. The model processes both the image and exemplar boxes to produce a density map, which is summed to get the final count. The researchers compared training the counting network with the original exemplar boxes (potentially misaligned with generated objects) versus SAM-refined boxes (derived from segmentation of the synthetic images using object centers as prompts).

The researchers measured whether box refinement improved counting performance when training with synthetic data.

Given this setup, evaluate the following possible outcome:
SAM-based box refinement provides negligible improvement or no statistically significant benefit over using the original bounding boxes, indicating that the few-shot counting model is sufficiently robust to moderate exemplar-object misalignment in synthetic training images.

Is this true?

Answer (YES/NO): NO